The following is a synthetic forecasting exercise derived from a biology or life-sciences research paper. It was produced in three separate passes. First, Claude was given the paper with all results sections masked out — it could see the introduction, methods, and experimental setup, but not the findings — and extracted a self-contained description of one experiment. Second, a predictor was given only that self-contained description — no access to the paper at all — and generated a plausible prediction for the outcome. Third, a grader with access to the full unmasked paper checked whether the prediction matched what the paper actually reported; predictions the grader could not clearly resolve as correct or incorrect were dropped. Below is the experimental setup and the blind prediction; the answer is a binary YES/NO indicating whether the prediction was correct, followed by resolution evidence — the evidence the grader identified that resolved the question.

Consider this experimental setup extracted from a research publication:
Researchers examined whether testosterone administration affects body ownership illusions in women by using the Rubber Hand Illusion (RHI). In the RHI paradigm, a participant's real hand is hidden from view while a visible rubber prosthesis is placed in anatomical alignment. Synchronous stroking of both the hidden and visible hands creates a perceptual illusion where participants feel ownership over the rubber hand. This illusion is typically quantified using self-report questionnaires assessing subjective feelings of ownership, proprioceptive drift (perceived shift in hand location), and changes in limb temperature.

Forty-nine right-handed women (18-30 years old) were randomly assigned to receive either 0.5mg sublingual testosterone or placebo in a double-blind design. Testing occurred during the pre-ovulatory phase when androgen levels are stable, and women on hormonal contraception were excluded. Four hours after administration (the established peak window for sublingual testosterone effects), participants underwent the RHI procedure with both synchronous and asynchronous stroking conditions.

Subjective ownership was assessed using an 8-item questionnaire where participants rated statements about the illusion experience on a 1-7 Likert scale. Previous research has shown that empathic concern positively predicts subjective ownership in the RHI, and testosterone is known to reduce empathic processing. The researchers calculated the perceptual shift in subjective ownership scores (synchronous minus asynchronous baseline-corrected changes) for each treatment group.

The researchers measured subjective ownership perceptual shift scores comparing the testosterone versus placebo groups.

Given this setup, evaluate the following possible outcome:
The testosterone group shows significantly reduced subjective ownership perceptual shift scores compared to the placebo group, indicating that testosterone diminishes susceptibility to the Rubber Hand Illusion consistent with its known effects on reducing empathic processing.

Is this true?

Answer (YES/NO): NO